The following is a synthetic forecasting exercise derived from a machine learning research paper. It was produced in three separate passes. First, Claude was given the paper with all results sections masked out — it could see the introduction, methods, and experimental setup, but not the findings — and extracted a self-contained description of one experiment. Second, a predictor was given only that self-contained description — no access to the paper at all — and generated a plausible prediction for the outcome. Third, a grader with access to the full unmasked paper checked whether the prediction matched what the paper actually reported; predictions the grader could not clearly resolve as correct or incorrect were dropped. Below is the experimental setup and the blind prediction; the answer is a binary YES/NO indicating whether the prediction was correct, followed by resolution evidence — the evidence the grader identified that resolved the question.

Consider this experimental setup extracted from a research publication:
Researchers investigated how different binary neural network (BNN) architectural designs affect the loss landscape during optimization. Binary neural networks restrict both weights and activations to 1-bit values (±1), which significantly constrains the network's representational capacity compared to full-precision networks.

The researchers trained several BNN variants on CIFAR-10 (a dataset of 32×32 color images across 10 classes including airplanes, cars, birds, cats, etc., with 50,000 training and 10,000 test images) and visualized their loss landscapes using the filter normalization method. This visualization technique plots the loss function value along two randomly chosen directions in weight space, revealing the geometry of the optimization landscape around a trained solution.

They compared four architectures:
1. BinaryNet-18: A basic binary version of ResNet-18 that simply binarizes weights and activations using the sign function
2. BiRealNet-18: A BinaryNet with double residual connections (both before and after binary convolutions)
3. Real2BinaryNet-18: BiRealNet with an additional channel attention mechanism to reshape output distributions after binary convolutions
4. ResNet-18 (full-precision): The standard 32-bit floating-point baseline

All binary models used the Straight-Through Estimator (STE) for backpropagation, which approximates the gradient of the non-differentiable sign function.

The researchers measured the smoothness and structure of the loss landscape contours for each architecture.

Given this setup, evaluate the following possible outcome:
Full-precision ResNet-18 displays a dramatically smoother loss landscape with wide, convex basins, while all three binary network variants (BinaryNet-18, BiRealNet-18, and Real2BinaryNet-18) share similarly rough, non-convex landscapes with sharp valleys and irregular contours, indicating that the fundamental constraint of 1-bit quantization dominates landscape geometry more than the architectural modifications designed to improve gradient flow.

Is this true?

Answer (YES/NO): NO